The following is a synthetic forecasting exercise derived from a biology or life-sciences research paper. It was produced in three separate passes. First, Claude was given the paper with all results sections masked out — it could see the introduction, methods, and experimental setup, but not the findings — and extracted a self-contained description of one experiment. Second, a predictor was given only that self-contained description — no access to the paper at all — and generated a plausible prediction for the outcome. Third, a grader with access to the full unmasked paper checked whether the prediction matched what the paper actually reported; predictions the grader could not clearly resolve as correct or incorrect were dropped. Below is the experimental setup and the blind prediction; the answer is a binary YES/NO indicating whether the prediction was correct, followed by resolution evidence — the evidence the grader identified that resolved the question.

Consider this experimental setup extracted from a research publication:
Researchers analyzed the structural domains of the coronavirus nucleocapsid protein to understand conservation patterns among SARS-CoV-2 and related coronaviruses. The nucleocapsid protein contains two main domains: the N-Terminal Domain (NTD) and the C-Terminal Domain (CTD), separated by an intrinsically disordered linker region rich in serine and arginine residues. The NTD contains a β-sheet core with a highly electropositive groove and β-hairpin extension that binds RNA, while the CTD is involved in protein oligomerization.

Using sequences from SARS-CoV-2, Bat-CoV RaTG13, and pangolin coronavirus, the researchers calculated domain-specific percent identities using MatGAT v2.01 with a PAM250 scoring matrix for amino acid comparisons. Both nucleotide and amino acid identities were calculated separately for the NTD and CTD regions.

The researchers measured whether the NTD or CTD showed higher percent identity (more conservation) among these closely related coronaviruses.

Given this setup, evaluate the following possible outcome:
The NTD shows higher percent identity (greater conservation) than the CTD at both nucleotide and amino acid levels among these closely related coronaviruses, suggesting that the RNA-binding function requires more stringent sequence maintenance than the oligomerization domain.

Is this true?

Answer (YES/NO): NO